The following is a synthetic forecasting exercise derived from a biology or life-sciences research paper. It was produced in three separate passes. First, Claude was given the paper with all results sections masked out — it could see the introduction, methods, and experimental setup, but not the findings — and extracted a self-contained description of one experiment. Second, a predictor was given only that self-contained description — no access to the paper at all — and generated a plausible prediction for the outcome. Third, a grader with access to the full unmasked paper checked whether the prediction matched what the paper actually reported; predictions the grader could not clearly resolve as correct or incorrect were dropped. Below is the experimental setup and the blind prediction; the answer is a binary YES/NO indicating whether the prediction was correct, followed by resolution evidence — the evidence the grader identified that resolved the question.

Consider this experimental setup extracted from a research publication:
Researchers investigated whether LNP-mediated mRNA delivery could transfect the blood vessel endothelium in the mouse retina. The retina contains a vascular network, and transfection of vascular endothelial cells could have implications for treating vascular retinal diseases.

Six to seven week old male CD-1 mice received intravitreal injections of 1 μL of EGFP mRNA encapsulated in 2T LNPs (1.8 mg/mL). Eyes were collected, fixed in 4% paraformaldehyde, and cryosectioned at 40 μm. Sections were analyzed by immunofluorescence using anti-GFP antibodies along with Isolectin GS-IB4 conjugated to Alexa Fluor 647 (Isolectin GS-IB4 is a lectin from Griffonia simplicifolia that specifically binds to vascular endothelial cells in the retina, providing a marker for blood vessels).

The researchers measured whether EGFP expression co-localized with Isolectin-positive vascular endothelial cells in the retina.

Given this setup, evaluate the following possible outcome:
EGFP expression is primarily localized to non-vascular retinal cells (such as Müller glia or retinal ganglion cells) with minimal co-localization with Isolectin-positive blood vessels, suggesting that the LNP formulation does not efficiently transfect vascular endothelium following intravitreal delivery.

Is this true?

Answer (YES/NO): YES